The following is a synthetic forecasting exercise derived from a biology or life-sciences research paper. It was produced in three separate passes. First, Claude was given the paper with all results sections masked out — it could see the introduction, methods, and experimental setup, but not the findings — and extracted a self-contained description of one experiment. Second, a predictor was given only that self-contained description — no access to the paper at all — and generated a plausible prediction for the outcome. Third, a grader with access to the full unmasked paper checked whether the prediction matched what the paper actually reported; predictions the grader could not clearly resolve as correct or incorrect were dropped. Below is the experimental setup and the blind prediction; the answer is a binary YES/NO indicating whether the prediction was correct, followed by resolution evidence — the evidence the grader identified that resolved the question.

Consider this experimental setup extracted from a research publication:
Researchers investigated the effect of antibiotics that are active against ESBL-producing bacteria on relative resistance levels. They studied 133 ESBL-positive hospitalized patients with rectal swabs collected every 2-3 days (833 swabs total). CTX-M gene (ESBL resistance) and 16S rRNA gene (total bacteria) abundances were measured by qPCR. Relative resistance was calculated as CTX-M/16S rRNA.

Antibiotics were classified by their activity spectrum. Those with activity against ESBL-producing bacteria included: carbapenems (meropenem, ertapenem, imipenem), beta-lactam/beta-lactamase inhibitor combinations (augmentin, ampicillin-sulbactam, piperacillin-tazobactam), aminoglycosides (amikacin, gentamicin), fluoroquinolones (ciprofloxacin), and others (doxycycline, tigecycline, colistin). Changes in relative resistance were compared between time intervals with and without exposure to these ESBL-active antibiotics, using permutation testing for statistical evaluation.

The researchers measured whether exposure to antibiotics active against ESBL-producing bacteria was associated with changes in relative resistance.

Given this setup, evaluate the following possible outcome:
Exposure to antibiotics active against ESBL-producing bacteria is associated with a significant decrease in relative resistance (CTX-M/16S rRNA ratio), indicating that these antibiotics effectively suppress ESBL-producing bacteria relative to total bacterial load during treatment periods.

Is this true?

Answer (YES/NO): NO